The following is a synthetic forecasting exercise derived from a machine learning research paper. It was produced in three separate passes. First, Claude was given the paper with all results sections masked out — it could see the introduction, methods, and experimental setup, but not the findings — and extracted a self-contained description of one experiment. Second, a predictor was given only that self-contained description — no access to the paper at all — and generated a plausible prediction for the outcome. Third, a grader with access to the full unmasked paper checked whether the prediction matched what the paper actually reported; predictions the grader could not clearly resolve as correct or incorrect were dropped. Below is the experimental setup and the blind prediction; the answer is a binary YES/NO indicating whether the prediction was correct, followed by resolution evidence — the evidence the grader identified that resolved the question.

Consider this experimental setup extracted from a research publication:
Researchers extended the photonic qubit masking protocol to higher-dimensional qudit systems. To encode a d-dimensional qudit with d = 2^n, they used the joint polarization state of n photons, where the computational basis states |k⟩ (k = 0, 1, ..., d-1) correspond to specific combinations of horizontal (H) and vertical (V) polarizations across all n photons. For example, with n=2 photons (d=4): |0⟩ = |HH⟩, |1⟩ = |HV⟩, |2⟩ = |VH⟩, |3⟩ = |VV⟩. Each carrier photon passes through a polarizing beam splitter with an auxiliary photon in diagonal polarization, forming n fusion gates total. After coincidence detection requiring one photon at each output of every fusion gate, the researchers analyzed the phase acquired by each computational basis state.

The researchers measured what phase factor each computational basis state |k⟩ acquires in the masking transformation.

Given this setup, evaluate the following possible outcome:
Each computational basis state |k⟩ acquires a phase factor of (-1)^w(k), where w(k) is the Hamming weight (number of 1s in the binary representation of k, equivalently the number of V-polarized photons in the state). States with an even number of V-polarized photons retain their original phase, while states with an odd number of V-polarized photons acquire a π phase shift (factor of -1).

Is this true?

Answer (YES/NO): YES